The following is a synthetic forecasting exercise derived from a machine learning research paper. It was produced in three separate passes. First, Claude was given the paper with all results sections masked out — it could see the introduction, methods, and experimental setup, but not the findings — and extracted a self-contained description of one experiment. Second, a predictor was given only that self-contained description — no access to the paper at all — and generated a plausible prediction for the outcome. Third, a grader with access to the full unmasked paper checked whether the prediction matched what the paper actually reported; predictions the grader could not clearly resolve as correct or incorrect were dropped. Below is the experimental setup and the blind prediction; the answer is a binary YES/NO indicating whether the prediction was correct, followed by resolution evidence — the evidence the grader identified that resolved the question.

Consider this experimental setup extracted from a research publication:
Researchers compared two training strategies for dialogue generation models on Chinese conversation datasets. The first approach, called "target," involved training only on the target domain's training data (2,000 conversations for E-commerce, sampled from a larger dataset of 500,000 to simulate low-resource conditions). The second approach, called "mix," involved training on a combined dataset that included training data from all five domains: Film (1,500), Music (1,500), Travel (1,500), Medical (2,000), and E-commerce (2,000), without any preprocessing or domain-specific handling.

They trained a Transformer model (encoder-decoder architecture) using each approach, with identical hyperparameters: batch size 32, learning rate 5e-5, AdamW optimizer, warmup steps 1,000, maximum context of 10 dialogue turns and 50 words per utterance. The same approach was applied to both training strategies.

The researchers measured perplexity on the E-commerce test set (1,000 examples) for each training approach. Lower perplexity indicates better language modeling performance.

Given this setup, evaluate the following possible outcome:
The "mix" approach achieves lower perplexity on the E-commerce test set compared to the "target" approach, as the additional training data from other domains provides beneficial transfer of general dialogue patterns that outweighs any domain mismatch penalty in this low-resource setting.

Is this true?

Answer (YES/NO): NO